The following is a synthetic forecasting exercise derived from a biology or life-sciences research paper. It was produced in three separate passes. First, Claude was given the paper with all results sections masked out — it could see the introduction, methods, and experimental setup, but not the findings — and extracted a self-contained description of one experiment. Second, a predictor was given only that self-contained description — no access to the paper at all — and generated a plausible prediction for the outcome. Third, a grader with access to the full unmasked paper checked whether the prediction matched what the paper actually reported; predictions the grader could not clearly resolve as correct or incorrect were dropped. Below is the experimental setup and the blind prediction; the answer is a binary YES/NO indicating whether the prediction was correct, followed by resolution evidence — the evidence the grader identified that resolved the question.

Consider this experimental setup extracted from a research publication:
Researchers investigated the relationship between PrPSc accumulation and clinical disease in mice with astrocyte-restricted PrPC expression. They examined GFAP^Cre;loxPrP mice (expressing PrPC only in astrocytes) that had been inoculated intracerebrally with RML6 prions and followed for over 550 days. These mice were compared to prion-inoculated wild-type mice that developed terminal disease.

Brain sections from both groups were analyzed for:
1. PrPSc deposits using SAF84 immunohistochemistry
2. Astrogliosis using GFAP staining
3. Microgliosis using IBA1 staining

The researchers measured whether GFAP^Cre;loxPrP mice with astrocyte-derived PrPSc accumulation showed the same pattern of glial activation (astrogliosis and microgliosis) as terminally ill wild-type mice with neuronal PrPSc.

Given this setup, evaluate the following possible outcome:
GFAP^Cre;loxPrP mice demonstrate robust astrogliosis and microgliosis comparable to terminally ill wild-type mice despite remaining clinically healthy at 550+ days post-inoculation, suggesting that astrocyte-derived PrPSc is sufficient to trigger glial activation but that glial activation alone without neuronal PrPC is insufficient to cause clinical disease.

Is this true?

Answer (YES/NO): NO